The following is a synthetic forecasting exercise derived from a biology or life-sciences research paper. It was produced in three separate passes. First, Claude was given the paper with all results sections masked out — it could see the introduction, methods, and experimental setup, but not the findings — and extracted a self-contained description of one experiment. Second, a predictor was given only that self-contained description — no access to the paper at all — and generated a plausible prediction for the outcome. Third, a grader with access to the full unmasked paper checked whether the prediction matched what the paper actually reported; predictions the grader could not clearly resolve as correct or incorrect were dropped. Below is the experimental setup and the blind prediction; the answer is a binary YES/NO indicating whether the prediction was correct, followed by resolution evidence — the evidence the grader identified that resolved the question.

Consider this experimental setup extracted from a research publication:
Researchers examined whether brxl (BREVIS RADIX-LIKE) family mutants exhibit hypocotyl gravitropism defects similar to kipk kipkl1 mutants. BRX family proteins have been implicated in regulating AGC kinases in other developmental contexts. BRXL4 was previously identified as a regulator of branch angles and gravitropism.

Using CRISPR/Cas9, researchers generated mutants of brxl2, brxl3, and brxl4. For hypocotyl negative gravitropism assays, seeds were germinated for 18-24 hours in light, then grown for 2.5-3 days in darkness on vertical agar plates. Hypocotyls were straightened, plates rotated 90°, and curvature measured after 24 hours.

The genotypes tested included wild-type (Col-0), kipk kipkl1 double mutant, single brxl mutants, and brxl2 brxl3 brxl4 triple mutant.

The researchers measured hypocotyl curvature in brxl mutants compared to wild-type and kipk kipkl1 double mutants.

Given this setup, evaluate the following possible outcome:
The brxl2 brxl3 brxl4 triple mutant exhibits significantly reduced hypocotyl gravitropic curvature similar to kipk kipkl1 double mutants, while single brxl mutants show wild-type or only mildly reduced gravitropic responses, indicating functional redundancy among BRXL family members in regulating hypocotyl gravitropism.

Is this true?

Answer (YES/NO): NO